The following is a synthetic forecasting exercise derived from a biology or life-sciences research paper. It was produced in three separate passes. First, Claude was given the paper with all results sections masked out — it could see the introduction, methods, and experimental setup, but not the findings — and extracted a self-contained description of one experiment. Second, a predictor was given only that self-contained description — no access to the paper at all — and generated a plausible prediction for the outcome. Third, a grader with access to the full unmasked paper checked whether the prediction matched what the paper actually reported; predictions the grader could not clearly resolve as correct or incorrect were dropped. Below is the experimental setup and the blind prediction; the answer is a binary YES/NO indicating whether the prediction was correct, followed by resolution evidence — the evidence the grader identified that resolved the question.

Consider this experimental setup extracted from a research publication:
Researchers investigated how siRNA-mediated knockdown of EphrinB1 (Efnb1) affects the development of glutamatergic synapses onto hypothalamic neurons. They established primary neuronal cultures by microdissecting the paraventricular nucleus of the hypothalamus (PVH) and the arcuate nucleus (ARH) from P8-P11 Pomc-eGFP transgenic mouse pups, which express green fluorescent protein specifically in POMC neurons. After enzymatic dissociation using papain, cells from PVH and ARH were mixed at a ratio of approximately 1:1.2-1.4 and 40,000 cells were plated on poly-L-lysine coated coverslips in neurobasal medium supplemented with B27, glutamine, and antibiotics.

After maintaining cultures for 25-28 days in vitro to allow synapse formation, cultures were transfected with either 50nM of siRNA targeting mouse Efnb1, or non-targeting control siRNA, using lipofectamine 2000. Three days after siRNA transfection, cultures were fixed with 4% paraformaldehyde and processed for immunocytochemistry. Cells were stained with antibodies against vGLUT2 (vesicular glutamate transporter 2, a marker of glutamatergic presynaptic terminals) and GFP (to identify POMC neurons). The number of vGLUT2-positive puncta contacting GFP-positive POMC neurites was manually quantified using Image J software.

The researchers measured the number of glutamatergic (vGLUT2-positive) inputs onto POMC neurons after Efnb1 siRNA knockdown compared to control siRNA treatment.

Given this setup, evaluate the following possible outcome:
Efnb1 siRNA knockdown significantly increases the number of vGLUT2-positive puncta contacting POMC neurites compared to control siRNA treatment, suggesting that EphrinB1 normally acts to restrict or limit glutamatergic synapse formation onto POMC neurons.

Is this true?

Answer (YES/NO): NO